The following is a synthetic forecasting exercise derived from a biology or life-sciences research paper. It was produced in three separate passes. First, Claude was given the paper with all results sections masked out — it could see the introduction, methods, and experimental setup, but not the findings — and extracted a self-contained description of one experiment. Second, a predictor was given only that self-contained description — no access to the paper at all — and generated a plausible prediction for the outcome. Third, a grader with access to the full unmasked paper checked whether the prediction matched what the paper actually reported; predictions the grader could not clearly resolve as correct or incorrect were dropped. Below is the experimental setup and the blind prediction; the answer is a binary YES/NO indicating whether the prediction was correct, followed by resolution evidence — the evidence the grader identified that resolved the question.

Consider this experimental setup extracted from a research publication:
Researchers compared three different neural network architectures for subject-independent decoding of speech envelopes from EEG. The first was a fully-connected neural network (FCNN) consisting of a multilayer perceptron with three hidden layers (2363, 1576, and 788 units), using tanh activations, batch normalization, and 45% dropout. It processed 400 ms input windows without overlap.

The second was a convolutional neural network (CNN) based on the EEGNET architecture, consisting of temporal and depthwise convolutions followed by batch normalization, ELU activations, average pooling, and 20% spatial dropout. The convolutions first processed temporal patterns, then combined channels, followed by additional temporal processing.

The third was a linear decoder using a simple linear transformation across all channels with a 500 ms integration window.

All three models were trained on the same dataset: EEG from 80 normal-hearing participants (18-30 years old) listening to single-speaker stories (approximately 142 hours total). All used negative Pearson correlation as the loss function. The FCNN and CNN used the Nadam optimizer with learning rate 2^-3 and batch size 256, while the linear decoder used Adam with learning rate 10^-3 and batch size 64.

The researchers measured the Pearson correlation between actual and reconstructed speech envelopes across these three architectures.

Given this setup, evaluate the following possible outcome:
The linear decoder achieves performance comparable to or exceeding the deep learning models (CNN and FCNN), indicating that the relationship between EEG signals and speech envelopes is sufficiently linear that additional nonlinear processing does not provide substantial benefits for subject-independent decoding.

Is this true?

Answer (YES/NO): NO